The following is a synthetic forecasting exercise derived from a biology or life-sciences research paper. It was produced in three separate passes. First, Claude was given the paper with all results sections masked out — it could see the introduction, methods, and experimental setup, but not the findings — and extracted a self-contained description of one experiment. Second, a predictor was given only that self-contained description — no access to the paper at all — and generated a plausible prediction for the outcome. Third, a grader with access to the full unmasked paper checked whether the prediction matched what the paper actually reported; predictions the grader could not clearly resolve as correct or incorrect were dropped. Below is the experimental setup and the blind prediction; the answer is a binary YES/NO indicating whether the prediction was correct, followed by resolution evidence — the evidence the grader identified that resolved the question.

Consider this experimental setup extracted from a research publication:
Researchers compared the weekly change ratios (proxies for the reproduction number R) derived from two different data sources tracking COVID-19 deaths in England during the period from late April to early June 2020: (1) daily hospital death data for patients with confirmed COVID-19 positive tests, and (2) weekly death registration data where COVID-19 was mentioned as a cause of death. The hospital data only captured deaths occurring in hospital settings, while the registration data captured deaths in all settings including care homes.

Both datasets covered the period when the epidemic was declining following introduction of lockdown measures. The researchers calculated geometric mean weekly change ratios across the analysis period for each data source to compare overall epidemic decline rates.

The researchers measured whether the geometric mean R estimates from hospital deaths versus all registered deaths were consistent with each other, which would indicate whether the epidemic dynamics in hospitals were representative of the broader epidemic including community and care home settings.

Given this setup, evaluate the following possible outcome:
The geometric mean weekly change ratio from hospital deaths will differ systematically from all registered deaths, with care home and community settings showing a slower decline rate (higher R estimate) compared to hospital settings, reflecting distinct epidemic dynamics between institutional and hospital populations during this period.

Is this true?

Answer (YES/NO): NO